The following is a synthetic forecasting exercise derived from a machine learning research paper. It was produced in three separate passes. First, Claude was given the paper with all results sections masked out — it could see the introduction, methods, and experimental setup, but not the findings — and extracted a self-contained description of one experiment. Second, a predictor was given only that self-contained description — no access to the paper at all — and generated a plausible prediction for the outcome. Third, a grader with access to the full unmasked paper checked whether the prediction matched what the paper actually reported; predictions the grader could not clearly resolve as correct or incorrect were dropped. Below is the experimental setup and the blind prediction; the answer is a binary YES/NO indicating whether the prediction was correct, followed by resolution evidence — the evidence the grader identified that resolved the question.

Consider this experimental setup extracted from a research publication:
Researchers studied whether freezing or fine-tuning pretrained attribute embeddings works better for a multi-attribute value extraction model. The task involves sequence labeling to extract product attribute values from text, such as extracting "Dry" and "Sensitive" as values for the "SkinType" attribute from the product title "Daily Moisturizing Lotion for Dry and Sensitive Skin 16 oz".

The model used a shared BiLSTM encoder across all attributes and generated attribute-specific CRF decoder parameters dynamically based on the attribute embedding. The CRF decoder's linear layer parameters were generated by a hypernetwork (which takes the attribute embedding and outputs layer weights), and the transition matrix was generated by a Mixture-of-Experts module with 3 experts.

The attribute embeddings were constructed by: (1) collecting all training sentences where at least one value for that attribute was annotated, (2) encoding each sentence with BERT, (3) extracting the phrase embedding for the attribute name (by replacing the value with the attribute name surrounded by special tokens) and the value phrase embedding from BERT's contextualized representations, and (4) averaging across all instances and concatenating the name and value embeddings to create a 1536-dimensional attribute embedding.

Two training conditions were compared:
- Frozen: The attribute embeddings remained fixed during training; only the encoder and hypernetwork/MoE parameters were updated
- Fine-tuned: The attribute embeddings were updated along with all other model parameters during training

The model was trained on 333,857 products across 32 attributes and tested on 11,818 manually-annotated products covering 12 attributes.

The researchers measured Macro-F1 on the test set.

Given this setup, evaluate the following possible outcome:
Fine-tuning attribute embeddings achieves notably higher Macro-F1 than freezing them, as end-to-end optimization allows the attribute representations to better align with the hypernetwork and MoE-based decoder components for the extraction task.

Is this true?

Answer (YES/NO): NO